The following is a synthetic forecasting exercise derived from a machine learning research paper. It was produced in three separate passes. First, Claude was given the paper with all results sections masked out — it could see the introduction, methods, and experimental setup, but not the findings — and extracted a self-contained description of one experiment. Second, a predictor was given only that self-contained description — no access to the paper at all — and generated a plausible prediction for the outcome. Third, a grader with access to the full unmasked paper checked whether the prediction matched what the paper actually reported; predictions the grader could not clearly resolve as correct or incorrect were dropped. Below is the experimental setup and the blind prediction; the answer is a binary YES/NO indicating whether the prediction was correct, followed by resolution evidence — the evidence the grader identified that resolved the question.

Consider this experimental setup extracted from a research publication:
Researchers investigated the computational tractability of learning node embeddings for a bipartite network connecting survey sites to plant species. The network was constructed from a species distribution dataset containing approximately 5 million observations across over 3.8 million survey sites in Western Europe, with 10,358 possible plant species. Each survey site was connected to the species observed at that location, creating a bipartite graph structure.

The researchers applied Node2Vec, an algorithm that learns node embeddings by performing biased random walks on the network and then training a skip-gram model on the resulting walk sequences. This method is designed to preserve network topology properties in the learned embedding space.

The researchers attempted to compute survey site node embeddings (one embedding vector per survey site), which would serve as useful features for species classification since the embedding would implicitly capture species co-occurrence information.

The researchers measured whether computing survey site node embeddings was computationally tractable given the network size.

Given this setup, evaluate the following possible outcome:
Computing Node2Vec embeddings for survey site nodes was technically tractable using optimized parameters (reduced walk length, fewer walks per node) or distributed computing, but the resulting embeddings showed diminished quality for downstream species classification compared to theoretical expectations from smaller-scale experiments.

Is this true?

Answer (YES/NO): NO